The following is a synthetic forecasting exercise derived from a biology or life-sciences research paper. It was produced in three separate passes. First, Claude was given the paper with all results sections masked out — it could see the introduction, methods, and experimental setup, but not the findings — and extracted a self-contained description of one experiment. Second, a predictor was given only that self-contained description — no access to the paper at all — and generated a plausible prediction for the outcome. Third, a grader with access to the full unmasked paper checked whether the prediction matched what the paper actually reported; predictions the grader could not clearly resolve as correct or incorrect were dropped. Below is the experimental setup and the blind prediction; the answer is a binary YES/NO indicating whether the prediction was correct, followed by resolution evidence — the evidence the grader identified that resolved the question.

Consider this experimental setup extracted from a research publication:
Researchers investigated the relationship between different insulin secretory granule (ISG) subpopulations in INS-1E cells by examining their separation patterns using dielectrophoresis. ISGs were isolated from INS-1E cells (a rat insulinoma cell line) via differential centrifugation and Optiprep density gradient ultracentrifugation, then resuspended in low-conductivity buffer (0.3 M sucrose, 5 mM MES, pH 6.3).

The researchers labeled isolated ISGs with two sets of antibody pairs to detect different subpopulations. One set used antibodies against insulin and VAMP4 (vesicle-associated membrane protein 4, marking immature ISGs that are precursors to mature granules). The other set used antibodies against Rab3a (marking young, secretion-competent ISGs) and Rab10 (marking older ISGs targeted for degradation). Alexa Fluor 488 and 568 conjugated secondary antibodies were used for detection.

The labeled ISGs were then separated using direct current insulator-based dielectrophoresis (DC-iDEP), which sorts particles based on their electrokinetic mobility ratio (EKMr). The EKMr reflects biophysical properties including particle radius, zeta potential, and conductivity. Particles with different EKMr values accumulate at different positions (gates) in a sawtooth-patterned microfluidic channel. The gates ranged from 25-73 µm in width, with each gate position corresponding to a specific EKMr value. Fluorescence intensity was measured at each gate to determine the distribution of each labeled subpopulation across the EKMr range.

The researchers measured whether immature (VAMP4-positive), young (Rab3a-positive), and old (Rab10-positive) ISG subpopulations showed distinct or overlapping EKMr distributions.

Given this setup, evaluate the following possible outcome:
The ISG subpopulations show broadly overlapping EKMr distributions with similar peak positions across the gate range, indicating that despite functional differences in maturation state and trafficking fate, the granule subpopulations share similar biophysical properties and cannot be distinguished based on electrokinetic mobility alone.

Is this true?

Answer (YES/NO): NO